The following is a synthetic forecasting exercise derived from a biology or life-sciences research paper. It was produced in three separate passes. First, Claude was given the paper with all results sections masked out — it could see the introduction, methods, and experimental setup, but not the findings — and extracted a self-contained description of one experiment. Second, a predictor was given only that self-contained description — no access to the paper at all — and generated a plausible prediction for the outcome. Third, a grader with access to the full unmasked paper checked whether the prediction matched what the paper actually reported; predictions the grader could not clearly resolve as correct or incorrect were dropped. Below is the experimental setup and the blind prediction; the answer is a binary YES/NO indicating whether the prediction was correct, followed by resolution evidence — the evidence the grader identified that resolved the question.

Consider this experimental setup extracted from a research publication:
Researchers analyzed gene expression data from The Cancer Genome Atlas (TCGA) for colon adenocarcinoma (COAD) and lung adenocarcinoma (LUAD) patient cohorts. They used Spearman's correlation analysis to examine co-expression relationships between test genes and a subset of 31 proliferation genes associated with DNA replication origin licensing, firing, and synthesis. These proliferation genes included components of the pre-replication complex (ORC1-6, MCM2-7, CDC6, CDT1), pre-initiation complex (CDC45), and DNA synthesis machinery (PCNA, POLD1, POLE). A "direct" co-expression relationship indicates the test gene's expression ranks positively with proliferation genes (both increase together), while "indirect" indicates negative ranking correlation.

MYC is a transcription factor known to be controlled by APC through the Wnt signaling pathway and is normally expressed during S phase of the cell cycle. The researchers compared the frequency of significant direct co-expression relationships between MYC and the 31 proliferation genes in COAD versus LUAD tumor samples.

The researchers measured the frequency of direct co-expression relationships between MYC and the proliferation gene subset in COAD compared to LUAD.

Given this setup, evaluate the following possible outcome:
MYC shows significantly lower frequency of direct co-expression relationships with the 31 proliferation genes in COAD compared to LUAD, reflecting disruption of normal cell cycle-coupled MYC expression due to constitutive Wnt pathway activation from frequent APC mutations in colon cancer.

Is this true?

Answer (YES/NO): NO